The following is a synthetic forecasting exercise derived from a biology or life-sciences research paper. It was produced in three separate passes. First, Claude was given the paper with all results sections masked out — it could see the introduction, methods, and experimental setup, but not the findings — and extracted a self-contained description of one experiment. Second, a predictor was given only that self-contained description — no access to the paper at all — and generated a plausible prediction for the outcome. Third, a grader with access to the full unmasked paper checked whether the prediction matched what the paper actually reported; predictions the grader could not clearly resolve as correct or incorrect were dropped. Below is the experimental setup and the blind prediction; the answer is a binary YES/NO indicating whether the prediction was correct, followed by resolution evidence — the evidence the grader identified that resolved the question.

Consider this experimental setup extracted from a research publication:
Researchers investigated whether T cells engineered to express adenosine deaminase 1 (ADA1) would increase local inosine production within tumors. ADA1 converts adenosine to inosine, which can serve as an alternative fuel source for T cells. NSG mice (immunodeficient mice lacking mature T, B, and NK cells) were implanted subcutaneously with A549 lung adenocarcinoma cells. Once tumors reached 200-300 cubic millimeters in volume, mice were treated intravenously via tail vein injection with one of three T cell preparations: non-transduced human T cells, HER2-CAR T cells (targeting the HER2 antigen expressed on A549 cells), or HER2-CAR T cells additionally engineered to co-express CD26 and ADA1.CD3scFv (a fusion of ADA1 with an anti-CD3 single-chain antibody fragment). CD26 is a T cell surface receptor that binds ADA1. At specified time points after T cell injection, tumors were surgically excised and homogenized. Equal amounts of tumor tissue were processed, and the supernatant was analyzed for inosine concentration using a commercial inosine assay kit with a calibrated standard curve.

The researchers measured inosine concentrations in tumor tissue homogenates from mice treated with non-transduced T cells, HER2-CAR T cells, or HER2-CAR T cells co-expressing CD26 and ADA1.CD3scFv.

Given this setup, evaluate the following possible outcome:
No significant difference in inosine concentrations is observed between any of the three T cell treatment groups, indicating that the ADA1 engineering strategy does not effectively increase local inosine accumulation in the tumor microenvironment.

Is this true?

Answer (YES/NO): NO